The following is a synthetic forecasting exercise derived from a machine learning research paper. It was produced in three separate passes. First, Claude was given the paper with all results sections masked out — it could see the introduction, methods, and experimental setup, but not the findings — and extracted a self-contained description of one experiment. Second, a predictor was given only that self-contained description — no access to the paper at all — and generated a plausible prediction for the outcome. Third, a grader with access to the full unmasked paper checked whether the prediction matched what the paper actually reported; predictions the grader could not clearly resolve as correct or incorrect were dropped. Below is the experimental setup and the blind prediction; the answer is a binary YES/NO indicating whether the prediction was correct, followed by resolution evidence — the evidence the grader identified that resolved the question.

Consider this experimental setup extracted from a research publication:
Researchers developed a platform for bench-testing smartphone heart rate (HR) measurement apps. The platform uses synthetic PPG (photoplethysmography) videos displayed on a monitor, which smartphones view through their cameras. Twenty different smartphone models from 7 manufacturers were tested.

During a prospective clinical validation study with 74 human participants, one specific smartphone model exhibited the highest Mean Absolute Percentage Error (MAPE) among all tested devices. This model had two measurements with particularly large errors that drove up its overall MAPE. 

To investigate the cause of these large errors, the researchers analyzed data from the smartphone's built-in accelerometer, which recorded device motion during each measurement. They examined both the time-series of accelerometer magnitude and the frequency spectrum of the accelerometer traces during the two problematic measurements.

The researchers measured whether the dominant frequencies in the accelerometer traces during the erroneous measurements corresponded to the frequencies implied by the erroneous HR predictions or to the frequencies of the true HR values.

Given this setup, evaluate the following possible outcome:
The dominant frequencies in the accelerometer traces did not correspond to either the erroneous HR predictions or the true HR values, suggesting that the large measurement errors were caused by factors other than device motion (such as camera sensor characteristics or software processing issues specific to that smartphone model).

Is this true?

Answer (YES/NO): NO